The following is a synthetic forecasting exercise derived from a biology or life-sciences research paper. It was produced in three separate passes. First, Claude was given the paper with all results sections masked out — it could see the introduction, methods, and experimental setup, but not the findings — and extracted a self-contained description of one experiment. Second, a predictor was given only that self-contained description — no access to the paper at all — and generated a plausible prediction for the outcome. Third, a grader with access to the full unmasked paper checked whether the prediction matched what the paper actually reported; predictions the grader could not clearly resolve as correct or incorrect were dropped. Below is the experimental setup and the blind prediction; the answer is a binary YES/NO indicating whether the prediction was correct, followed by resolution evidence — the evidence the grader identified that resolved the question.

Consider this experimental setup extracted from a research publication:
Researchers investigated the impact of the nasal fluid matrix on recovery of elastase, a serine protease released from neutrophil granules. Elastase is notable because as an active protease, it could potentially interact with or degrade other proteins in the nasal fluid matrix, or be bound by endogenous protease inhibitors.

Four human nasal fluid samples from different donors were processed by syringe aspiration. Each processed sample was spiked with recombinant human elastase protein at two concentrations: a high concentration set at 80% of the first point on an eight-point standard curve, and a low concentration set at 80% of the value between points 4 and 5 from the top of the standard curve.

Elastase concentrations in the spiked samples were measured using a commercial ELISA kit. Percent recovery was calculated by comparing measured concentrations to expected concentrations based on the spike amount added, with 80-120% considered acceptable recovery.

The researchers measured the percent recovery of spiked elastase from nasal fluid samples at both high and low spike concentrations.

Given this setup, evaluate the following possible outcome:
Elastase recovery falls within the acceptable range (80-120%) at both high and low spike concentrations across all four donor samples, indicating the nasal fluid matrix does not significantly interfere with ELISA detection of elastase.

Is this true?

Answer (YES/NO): YES